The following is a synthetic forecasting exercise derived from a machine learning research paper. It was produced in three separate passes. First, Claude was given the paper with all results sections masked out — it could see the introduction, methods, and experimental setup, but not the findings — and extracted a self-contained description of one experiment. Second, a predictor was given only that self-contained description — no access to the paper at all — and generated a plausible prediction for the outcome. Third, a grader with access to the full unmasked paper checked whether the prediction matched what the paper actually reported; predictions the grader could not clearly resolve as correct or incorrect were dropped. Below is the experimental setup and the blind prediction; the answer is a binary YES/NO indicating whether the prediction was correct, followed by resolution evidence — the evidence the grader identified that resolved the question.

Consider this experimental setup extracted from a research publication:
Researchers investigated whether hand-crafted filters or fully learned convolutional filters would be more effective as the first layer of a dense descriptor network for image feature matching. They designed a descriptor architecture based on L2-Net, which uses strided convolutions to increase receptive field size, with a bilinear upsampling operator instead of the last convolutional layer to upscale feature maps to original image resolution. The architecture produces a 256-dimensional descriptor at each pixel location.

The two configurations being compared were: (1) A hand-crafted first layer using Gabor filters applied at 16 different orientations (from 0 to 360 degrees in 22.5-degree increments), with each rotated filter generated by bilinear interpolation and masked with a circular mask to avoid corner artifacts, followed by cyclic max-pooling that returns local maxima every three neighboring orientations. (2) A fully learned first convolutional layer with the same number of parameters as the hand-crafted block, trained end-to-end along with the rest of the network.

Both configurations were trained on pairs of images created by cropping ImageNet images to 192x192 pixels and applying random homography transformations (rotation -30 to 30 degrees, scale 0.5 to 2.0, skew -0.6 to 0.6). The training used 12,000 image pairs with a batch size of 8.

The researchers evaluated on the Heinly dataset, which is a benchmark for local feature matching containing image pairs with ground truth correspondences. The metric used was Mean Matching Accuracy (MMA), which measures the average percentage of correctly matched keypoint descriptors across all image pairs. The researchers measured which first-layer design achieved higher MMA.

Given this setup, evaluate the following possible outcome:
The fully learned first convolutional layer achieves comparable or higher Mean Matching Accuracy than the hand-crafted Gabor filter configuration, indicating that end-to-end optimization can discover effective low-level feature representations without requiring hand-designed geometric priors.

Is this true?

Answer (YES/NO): NO